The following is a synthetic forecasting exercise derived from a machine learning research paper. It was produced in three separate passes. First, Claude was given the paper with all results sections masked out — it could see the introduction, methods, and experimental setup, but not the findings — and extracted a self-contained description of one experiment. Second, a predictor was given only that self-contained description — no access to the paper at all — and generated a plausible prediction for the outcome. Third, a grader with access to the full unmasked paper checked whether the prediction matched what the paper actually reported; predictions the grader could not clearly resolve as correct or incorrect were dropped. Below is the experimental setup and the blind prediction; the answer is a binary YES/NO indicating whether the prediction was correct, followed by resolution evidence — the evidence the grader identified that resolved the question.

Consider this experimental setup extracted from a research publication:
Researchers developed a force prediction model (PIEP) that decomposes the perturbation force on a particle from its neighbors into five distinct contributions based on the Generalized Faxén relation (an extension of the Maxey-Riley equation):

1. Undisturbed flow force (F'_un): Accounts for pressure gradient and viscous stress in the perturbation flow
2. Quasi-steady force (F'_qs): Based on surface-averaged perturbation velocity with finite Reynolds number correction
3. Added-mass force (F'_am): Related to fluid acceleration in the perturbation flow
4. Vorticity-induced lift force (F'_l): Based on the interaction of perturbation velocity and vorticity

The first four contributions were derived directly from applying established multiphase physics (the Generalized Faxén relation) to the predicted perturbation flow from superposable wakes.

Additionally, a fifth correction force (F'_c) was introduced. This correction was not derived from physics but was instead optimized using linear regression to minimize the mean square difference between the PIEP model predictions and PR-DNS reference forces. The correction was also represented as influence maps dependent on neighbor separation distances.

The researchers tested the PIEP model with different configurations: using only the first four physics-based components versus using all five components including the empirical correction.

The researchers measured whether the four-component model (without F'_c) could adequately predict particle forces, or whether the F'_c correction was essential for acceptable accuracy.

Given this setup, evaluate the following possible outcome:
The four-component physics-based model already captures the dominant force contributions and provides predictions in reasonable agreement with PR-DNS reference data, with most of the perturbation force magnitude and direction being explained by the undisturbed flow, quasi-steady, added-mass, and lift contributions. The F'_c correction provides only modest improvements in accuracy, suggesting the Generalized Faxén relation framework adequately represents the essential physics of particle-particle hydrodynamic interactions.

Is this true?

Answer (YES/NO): YES